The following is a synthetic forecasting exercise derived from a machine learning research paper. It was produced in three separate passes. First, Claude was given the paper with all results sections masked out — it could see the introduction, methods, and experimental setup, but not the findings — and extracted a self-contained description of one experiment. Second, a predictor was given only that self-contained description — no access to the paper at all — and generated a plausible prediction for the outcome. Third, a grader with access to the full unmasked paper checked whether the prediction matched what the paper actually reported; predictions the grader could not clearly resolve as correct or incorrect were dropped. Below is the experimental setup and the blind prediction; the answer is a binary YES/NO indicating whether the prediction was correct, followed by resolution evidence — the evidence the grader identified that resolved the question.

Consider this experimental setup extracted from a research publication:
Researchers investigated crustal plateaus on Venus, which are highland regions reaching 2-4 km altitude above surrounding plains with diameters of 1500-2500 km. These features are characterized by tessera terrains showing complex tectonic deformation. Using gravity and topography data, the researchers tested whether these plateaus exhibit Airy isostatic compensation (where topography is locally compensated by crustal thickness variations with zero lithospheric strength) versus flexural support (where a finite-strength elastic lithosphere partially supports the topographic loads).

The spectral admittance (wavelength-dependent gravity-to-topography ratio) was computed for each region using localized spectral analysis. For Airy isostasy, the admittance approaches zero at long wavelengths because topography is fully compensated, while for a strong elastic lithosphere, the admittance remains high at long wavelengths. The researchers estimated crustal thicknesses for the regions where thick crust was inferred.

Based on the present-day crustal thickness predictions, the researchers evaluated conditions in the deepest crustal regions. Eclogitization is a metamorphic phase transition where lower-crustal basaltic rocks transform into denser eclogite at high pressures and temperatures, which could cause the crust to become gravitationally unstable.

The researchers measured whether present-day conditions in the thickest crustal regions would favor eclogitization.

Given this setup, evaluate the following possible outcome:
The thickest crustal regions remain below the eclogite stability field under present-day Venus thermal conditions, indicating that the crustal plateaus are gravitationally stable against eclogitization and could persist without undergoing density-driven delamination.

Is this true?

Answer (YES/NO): NO